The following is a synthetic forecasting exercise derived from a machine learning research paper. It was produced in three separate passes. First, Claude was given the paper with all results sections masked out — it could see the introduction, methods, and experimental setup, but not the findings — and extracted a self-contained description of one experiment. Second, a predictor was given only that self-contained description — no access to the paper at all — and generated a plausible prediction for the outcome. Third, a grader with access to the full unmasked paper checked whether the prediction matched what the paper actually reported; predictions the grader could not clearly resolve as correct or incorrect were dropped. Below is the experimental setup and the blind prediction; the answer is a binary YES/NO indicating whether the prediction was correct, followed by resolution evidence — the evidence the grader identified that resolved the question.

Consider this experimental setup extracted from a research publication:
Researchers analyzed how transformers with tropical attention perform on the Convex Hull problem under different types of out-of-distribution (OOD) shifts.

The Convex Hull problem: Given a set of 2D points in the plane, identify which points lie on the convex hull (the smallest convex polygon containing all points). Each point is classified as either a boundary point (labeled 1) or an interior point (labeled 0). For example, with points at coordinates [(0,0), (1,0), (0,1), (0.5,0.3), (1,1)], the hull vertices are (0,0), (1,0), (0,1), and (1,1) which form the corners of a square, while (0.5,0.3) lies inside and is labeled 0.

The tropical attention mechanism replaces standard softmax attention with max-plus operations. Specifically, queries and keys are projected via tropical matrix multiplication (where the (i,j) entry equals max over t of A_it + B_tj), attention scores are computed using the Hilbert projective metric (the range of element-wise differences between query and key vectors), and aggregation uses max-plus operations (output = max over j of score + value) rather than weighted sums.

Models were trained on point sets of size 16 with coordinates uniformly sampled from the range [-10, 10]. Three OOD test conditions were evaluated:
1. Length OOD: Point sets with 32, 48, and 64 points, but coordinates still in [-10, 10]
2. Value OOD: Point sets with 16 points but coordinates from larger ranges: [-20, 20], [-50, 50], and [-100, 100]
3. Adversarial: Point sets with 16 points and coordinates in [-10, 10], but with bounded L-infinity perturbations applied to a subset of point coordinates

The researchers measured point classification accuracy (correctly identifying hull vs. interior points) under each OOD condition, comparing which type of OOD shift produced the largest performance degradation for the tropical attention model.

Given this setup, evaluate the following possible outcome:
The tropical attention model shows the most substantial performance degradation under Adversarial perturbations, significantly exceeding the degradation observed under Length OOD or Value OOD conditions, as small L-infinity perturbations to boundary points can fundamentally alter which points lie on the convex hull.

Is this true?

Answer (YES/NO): NO